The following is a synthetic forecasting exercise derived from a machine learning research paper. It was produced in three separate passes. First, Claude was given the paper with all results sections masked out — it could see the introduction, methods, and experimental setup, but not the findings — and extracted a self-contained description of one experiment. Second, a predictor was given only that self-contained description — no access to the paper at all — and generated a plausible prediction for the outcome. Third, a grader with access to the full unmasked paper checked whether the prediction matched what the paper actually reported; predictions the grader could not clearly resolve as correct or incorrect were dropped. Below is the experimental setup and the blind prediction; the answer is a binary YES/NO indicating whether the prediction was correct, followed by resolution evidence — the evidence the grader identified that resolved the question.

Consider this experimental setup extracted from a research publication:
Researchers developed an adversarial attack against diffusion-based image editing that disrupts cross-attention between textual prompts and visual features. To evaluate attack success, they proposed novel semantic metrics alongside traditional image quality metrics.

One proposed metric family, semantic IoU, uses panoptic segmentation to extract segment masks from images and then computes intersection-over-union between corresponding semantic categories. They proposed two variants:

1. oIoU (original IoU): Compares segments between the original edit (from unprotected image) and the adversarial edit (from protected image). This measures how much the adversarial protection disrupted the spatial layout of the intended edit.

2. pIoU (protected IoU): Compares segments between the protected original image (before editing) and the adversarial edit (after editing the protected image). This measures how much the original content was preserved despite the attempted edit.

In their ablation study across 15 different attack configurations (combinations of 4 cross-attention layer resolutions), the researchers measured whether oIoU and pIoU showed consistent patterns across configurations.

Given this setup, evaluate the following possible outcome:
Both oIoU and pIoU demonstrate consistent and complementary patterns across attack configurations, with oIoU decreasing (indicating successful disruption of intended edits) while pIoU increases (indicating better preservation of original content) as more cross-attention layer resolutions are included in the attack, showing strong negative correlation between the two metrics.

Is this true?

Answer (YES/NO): NO